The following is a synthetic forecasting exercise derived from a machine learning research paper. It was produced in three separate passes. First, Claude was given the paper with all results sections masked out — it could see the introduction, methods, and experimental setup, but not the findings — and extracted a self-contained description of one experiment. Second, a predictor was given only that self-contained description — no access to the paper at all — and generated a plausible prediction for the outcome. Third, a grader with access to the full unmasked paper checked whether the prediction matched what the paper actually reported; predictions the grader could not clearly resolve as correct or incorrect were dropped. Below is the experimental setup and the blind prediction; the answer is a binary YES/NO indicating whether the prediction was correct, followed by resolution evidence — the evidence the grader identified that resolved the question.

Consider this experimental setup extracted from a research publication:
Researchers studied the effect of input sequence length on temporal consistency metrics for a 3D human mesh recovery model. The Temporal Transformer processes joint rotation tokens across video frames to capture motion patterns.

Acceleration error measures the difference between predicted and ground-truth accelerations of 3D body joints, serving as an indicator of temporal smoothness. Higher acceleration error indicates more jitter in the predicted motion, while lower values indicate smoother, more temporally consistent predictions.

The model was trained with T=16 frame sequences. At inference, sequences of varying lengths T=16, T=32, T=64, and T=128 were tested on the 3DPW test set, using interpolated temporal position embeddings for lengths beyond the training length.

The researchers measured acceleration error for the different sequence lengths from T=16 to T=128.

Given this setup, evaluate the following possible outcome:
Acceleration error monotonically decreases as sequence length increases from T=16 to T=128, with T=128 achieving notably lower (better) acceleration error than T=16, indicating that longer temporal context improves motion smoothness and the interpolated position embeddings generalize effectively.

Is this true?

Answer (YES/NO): NO